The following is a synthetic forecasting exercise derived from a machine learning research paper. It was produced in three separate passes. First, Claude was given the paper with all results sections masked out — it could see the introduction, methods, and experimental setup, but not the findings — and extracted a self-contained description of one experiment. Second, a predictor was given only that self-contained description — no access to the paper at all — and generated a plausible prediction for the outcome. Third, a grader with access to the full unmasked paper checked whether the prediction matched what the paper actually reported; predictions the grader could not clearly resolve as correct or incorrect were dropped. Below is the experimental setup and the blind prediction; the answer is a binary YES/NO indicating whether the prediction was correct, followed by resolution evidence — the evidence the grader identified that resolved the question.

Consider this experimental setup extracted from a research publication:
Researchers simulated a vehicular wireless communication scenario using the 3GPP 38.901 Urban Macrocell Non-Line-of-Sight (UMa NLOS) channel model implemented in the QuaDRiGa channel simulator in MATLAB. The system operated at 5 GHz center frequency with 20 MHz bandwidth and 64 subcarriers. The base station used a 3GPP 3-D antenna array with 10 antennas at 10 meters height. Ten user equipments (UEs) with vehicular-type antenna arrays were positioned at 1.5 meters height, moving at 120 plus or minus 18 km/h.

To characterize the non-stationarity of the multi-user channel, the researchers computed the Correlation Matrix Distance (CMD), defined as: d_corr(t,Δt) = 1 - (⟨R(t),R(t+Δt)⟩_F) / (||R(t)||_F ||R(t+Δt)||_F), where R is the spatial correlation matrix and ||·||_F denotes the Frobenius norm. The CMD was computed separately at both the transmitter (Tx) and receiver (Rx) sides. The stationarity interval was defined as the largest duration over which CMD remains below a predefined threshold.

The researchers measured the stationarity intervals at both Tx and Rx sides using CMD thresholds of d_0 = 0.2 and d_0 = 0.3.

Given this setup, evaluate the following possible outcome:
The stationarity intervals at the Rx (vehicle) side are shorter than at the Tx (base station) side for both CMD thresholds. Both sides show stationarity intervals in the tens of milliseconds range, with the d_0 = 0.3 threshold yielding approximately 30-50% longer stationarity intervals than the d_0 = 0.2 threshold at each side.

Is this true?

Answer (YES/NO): NO